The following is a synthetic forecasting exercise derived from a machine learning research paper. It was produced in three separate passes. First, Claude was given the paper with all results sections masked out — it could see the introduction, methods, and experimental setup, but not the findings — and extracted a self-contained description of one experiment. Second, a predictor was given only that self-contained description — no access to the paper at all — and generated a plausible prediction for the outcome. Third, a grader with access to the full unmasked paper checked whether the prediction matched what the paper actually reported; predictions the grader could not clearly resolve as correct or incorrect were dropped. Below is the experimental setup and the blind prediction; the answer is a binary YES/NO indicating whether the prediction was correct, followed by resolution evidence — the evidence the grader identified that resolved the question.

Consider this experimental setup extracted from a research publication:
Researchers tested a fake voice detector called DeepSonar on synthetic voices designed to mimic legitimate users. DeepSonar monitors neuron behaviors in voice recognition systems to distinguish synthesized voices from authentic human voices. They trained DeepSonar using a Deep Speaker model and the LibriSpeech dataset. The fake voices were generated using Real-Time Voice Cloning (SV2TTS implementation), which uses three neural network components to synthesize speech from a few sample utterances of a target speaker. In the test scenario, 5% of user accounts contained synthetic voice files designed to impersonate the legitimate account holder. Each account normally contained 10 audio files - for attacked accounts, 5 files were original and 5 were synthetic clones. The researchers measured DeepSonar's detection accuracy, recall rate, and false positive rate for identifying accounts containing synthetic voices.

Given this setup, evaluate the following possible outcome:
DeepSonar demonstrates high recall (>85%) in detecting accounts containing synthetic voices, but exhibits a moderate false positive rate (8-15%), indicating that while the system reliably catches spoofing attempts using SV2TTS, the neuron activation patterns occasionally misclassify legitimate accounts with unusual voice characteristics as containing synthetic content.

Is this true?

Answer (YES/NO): NO